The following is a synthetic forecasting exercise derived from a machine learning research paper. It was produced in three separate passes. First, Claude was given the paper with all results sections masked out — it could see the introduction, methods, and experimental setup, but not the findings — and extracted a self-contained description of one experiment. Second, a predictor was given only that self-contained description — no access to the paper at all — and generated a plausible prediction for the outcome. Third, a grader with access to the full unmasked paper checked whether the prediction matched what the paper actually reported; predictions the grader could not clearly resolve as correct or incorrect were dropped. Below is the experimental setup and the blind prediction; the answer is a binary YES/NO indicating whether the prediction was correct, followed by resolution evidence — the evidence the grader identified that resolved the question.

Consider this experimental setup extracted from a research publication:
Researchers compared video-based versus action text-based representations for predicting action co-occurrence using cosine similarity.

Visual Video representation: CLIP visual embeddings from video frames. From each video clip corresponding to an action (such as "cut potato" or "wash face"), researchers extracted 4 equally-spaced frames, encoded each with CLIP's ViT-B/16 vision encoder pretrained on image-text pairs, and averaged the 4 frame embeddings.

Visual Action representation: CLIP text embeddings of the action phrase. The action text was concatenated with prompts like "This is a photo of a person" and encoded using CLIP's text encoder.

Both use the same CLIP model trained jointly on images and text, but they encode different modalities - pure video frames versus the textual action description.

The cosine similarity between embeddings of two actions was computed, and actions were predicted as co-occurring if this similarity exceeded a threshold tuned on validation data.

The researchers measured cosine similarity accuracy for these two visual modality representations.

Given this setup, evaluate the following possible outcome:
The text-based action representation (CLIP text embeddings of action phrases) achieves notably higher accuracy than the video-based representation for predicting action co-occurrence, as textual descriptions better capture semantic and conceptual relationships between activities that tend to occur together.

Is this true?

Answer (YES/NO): YES